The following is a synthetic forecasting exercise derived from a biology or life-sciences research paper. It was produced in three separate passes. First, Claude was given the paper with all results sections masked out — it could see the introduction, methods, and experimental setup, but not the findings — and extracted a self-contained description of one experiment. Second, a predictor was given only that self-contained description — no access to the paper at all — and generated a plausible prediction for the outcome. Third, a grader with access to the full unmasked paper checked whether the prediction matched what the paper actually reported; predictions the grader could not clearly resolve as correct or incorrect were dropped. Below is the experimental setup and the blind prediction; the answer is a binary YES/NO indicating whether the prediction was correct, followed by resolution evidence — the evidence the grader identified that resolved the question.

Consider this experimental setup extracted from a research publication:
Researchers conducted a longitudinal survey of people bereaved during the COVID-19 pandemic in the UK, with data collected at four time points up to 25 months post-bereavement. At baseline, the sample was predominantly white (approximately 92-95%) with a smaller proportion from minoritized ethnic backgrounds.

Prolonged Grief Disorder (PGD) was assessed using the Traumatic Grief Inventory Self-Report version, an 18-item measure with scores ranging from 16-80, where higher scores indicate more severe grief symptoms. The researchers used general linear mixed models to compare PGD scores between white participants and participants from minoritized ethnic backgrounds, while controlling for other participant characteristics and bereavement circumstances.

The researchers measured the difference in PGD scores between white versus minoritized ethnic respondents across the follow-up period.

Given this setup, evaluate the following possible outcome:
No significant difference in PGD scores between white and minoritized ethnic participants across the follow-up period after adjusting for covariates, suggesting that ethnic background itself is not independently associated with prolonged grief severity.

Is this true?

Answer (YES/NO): YES